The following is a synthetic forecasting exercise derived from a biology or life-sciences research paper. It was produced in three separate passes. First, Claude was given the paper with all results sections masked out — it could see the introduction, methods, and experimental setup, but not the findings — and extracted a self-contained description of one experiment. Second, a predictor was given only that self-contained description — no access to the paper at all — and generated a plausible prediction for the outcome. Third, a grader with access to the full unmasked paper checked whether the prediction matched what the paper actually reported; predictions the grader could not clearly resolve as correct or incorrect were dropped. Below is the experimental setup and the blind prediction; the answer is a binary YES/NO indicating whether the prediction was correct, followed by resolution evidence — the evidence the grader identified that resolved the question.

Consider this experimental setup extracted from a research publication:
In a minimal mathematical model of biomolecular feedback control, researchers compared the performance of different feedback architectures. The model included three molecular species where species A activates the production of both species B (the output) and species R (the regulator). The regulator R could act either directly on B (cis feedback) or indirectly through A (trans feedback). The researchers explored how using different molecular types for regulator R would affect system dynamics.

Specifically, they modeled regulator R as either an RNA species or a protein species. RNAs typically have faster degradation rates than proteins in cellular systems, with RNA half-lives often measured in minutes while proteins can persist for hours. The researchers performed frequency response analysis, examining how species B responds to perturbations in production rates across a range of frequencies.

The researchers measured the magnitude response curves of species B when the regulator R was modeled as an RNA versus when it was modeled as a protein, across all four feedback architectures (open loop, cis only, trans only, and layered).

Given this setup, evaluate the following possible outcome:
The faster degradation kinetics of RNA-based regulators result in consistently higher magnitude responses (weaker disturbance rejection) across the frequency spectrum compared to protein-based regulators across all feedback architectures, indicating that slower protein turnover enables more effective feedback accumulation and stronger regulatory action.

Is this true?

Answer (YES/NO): NO